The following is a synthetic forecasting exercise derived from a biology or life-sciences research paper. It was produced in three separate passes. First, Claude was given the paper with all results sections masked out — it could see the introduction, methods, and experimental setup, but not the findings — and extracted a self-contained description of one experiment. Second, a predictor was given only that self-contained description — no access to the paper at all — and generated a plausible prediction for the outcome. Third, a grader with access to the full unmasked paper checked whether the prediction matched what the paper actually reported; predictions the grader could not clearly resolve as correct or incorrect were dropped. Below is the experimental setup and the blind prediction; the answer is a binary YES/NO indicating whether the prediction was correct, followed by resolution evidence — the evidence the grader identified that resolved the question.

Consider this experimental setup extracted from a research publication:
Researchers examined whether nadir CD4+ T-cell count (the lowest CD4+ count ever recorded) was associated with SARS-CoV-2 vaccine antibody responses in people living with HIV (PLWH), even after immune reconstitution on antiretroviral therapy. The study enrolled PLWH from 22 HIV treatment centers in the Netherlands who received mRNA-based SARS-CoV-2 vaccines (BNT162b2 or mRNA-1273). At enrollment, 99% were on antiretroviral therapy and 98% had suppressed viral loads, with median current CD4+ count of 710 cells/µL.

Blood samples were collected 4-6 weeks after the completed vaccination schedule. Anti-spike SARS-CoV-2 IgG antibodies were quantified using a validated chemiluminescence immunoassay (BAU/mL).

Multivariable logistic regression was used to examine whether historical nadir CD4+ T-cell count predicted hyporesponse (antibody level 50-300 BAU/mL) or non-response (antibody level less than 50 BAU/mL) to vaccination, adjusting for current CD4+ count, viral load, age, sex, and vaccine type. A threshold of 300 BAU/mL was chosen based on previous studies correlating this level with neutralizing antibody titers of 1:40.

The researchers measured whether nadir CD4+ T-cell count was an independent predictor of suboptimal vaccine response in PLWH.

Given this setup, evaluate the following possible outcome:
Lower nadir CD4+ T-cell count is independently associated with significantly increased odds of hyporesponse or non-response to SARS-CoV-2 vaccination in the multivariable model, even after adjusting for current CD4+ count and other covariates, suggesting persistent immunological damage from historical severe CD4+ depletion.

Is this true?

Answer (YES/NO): NO